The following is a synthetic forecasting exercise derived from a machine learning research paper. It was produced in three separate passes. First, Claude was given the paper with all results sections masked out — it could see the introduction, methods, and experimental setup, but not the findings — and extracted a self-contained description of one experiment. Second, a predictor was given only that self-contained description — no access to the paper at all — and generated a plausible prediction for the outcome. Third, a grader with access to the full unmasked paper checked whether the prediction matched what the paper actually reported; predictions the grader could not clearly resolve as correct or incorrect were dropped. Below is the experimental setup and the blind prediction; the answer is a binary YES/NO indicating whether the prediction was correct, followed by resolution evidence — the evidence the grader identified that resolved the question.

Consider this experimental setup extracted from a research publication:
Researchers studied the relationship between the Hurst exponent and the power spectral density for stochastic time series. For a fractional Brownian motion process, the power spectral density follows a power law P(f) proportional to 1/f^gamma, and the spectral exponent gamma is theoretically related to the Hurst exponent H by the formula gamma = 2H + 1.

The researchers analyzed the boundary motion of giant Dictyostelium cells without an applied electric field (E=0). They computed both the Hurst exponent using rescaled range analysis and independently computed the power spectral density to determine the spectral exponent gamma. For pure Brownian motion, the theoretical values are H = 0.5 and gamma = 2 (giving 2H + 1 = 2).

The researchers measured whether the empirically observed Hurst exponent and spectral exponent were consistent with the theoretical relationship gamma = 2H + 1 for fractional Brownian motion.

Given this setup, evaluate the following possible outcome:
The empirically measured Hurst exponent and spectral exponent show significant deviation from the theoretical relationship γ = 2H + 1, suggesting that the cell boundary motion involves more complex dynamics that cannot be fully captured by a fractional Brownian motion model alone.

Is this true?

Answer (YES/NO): NO